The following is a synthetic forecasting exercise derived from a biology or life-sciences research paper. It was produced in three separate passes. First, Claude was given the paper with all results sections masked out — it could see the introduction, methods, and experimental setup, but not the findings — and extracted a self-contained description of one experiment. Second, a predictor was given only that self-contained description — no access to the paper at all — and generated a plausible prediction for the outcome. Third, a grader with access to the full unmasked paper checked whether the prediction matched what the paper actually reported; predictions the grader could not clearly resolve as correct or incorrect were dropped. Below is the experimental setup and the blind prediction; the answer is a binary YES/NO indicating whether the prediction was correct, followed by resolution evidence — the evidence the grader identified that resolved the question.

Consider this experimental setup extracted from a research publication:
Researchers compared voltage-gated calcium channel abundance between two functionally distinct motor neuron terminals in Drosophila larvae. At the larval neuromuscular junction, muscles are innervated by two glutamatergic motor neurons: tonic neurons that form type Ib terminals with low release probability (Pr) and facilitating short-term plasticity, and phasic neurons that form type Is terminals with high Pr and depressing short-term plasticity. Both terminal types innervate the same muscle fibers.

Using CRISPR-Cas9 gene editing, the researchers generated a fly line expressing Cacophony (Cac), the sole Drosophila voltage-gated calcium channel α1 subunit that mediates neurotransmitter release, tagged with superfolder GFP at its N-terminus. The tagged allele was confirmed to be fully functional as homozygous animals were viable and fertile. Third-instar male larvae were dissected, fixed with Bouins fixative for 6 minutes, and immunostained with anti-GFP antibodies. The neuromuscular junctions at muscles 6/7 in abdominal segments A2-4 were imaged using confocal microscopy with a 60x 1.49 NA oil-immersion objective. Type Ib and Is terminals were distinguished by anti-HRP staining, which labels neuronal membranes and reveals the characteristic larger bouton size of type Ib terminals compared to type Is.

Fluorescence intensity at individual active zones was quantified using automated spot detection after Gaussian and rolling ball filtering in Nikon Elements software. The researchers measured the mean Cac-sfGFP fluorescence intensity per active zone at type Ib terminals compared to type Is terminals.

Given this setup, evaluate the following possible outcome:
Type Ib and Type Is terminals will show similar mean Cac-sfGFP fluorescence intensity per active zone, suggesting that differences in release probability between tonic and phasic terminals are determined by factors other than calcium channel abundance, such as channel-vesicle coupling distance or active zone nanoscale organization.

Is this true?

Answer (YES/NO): YES